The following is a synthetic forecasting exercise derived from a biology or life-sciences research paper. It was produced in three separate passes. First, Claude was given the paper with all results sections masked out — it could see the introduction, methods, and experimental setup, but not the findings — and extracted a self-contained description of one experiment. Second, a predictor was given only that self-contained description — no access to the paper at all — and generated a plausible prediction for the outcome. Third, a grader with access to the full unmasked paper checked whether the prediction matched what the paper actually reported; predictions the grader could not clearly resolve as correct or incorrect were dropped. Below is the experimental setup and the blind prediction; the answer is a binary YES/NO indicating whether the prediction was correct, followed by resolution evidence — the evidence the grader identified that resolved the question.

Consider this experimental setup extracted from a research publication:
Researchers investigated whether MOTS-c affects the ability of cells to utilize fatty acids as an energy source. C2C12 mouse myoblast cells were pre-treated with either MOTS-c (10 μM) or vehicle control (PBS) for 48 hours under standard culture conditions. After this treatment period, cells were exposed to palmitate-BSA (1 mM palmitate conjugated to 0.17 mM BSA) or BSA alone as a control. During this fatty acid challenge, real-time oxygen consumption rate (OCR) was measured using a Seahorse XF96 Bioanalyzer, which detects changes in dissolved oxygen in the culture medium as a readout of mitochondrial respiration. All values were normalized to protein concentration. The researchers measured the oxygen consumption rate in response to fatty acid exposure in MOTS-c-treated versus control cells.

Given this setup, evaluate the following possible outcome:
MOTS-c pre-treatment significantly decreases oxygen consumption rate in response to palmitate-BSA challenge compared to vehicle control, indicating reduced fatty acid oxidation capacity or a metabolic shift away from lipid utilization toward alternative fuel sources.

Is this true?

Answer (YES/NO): NO